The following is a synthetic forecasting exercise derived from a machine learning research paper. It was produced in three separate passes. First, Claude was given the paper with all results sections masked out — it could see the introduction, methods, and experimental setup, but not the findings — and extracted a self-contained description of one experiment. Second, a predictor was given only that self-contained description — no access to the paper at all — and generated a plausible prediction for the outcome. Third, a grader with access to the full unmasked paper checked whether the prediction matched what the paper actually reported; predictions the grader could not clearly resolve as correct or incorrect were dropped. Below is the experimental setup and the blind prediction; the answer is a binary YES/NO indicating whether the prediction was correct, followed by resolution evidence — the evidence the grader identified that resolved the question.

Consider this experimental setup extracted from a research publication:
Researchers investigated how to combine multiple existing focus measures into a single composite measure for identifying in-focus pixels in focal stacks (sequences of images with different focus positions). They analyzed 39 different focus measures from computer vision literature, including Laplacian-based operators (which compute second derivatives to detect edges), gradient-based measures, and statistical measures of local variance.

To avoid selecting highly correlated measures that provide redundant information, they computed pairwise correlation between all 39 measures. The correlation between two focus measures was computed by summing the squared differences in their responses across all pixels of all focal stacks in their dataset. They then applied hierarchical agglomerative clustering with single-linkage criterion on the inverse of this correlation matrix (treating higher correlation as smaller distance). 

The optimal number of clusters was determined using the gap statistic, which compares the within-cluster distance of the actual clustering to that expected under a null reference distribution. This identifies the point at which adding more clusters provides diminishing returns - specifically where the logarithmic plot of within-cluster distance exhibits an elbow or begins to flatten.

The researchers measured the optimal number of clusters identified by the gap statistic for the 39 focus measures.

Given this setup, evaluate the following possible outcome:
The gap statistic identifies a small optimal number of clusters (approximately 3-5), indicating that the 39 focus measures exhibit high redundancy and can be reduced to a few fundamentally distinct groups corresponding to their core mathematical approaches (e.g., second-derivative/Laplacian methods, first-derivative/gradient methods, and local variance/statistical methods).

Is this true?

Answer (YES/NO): NO